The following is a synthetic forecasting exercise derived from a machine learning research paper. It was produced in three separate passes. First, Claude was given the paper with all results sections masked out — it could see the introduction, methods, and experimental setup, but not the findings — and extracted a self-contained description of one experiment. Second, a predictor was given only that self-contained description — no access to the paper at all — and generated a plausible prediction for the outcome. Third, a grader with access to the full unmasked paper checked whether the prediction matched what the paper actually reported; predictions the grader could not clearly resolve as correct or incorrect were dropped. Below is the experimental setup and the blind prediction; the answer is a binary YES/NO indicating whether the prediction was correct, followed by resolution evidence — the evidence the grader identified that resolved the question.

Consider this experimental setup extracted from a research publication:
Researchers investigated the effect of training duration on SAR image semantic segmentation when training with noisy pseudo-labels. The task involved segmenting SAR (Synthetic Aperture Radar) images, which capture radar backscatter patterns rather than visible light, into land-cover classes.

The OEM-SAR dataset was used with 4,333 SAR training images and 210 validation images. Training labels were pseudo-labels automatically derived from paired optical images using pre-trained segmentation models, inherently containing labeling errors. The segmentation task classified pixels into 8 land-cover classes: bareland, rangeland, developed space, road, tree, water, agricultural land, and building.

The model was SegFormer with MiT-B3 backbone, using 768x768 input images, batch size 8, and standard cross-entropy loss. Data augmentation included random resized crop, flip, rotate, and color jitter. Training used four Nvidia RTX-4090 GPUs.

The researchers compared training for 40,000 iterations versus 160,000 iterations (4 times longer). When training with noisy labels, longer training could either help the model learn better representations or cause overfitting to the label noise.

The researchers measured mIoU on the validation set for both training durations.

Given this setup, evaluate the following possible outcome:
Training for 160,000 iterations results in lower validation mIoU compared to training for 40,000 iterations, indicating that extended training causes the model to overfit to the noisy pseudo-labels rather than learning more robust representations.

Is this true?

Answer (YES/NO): NO